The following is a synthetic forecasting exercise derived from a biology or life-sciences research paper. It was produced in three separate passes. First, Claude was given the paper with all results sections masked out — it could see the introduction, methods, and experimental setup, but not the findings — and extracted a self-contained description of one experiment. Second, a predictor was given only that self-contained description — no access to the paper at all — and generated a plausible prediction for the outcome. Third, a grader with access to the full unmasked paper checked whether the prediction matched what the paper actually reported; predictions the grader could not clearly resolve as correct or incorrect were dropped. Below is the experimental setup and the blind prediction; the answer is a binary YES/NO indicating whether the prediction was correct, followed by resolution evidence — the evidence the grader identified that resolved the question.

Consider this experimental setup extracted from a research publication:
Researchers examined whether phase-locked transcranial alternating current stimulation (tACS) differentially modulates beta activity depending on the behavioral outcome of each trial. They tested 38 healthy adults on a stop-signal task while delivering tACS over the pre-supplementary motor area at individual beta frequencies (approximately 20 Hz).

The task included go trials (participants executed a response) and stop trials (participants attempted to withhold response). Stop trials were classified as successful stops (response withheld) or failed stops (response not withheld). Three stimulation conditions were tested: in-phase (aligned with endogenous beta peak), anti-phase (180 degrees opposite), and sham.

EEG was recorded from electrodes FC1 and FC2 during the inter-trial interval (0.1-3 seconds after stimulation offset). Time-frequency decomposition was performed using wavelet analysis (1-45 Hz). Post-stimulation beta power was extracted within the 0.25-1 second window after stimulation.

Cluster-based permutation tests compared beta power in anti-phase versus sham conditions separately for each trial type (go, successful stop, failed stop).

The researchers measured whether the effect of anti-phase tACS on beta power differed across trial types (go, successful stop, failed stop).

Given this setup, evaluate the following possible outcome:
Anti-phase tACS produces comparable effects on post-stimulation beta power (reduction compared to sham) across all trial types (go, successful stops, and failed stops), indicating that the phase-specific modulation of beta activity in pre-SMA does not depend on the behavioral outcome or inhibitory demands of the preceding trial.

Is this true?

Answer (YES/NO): NO